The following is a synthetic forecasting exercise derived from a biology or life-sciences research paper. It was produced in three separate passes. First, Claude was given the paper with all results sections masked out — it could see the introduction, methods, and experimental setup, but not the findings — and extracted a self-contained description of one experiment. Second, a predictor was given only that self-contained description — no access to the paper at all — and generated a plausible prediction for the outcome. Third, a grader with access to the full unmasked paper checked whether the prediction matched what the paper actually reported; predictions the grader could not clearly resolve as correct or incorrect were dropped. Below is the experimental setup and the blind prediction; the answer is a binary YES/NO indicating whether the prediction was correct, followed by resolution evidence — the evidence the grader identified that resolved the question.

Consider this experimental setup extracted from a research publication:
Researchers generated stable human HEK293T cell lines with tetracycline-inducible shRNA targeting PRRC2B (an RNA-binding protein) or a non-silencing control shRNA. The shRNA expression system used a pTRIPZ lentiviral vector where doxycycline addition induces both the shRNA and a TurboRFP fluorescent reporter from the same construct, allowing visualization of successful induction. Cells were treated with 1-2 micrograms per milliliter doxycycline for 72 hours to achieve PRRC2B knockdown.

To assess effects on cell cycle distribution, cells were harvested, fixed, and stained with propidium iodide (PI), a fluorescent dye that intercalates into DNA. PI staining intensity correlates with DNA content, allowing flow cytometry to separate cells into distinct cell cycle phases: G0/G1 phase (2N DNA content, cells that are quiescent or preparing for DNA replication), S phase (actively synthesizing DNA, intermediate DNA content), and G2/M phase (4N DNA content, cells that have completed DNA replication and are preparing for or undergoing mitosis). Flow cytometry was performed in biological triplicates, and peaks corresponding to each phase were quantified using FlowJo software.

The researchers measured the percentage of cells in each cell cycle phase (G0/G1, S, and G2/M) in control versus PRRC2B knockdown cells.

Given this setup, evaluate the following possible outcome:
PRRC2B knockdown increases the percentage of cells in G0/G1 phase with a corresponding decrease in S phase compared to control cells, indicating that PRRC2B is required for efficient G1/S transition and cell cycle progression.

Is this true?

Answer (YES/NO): YES